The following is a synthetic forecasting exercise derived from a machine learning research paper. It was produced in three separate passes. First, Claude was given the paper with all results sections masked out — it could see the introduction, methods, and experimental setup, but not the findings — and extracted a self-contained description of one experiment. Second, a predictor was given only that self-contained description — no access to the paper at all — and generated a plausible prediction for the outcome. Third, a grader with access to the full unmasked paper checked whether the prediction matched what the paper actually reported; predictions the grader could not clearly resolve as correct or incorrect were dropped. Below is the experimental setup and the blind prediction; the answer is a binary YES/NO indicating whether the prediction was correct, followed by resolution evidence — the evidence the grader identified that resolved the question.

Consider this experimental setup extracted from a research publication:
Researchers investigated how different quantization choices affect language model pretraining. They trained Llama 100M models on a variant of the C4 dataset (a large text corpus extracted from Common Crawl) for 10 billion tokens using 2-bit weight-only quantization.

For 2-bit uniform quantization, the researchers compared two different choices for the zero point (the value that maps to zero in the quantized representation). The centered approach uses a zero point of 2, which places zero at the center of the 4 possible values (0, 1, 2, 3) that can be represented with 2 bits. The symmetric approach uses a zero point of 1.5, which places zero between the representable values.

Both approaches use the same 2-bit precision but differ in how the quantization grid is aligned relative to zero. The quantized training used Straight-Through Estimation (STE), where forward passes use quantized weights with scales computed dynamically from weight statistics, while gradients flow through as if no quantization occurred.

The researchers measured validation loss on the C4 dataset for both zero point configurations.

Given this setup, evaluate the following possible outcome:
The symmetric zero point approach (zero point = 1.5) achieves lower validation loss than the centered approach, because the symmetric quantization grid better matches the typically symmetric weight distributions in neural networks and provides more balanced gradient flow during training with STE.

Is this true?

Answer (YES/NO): YES